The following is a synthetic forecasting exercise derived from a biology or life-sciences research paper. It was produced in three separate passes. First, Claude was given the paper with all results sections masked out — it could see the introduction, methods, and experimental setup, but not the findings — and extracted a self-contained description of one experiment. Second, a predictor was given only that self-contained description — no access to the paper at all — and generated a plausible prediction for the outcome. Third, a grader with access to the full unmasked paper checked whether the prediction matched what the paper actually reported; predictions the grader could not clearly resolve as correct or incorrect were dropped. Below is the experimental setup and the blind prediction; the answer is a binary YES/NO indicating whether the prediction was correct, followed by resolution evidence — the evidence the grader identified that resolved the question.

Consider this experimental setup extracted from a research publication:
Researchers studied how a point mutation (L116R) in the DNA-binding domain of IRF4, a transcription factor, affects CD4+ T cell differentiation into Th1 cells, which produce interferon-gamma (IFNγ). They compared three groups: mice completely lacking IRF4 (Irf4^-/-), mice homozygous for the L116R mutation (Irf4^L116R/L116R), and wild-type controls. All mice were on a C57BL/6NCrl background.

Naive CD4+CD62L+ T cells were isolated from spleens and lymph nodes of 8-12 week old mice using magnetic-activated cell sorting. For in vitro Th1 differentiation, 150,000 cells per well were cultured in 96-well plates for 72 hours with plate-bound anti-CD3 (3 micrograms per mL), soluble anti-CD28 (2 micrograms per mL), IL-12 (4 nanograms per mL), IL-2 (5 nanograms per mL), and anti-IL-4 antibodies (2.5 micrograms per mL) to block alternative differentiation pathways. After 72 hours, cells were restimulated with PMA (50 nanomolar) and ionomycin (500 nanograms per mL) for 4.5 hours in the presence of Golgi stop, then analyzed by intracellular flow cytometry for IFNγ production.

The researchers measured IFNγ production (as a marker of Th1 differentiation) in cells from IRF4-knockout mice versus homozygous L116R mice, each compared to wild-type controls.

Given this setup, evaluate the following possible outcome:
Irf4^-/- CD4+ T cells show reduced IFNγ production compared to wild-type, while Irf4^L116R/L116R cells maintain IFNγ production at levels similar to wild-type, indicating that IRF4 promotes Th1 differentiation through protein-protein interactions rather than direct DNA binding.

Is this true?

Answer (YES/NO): NO